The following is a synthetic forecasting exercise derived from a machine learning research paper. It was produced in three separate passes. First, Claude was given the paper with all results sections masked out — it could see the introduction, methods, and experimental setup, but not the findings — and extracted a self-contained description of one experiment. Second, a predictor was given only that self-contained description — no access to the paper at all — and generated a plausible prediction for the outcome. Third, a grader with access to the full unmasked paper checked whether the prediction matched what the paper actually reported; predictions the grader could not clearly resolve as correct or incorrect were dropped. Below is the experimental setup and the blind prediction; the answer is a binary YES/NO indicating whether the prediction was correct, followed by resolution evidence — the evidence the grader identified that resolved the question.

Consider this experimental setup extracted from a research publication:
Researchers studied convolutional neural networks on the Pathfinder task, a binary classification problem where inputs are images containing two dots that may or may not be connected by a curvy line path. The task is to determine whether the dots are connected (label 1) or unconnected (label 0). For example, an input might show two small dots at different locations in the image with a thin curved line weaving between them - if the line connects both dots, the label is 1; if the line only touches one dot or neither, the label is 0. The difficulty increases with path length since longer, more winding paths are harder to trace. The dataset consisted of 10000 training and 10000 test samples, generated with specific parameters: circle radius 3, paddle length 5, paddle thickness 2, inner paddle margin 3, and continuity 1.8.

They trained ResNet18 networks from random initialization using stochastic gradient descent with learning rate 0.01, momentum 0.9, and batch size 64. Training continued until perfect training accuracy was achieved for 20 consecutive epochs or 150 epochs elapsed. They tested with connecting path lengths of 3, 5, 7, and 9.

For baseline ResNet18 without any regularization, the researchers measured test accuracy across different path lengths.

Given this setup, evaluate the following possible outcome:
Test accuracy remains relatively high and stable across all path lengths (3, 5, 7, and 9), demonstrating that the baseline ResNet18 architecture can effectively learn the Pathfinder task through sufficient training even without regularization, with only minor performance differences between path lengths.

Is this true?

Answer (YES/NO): NO